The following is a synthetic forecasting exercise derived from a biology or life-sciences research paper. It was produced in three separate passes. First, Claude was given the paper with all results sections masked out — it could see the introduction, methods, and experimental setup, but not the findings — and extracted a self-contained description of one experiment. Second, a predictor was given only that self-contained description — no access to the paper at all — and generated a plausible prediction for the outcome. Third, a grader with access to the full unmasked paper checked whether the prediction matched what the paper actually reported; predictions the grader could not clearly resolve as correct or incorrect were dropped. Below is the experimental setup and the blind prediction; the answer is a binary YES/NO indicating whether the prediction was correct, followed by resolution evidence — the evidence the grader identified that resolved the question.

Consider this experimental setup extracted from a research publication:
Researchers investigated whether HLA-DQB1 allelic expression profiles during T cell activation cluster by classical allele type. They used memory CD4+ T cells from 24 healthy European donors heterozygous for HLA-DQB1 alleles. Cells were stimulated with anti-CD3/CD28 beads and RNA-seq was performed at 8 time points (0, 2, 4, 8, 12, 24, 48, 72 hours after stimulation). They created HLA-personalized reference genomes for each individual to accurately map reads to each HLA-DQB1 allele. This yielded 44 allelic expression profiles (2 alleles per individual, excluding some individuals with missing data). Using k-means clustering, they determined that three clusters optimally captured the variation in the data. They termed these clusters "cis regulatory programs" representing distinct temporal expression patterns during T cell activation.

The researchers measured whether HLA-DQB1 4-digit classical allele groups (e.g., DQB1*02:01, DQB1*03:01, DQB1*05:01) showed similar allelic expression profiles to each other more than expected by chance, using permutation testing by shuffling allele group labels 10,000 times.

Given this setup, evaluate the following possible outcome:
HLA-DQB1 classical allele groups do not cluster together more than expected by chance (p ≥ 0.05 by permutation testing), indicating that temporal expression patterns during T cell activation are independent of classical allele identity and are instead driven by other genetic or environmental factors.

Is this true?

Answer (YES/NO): NO